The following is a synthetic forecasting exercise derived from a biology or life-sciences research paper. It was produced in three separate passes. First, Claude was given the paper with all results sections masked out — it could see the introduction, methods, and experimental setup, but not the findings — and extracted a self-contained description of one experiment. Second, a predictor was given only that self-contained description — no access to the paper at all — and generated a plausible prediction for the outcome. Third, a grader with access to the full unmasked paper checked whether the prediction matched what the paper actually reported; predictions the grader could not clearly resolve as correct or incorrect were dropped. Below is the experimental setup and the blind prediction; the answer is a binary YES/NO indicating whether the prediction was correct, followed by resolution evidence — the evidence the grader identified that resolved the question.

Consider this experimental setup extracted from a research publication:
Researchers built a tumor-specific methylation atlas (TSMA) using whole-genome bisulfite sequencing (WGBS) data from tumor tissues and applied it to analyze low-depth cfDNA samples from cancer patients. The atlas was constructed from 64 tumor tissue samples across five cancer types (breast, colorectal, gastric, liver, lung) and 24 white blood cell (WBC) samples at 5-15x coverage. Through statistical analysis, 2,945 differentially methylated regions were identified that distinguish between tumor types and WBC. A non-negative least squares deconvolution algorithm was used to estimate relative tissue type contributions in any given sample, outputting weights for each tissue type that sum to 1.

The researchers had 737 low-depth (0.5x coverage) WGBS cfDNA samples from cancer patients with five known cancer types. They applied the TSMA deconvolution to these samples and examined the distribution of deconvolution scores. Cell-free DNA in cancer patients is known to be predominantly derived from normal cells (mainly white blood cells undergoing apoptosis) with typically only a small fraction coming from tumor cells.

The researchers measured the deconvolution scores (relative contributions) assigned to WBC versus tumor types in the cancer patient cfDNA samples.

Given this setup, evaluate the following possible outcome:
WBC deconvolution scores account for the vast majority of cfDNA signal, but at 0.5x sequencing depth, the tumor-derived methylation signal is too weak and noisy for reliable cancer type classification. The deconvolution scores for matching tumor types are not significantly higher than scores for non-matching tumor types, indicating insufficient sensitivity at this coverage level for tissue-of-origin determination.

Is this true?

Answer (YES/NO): YES